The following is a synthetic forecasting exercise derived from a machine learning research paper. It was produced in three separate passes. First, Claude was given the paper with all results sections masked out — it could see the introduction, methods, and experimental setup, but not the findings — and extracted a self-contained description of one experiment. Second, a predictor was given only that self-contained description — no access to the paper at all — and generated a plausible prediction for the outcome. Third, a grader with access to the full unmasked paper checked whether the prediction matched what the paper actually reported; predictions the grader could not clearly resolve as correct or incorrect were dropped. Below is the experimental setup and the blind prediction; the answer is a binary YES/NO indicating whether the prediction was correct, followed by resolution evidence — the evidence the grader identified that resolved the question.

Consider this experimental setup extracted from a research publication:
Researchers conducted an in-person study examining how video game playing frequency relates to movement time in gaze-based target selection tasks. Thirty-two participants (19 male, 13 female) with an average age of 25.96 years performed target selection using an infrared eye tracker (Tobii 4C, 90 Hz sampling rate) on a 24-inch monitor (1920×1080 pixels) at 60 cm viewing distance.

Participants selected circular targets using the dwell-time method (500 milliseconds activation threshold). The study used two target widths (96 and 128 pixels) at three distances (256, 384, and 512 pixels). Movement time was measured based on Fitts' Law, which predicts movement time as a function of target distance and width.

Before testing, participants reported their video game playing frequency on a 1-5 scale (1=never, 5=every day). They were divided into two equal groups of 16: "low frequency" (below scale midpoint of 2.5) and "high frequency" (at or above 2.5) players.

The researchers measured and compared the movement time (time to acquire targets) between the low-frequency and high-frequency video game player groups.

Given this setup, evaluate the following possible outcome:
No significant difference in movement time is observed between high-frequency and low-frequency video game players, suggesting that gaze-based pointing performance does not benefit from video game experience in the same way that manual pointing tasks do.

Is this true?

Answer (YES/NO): NO